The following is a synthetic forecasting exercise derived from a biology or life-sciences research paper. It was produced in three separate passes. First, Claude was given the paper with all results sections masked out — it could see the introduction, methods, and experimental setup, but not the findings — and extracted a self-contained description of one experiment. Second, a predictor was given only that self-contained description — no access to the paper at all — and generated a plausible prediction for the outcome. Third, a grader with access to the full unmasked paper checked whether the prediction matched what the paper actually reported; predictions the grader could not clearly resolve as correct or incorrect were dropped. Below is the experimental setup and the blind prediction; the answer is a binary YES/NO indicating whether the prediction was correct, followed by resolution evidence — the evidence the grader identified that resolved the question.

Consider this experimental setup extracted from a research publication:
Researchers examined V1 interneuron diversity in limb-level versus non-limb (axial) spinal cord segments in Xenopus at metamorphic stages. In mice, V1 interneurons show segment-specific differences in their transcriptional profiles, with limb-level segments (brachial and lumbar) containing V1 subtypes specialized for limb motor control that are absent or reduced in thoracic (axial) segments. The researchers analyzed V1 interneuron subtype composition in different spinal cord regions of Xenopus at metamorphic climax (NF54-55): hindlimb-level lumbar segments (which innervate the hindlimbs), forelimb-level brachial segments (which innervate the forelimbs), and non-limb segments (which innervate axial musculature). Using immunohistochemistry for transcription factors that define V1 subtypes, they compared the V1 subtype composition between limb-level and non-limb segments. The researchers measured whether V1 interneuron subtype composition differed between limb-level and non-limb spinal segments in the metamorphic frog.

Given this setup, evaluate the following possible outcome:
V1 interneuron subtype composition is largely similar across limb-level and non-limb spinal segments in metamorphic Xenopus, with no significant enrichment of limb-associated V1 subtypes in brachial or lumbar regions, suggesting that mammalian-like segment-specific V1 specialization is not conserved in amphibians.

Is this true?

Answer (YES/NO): NO